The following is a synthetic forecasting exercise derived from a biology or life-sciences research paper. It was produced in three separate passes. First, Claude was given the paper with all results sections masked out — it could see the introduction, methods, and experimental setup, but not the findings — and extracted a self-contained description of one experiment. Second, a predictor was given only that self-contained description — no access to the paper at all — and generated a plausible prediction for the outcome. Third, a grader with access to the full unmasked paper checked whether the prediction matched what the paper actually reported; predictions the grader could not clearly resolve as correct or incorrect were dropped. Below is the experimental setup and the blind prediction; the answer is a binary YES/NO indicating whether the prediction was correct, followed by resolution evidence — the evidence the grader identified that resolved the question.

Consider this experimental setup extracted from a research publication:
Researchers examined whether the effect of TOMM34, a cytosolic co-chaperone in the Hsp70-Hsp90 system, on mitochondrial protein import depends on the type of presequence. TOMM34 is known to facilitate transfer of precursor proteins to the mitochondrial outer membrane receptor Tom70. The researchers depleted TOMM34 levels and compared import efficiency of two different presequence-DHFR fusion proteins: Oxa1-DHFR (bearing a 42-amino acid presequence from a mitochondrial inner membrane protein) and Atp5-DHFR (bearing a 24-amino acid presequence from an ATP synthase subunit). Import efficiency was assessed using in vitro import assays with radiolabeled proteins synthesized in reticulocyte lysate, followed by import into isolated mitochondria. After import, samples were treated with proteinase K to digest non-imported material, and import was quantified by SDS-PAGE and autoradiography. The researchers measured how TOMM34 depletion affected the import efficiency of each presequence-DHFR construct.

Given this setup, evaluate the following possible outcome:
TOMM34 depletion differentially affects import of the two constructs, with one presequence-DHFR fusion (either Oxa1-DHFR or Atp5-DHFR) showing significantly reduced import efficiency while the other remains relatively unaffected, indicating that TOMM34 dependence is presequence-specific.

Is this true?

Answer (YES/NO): YES